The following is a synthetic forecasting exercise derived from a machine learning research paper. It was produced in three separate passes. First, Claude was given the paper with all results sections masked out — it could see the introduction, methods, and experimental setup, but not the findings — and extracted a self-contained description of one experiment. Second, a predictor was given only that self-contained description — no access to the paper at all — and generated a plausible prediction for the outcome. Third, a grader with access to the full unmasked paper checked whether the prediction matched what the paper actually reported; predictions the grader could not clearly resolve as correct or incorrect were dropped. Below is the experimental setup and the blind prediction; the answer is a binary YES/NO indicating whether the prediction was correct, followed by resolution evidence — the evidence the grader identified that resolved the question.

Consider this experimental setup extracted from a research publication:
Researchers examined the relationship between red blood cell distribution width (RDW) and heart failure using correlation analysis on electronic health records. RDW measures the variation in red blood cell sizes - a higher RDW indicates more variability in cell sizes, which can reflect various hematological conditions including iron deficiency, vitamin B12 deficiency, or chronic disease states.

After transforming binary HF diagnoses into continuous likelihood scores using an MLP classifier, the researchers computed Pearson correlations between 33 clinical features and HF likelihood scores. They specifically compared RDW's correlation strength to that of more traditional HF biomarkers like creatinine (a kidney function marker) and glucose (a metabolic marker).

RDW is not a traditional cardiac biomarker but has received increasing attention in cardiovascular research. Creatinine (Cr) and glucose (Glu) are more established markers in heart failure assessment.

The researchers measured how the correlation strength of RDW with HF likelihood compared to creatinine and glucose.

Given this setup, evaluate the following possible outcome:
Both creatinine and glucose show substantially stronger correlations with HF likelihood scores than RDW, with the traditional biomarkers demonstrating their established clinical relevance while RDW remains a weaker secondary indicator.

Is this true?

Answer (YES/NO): NO